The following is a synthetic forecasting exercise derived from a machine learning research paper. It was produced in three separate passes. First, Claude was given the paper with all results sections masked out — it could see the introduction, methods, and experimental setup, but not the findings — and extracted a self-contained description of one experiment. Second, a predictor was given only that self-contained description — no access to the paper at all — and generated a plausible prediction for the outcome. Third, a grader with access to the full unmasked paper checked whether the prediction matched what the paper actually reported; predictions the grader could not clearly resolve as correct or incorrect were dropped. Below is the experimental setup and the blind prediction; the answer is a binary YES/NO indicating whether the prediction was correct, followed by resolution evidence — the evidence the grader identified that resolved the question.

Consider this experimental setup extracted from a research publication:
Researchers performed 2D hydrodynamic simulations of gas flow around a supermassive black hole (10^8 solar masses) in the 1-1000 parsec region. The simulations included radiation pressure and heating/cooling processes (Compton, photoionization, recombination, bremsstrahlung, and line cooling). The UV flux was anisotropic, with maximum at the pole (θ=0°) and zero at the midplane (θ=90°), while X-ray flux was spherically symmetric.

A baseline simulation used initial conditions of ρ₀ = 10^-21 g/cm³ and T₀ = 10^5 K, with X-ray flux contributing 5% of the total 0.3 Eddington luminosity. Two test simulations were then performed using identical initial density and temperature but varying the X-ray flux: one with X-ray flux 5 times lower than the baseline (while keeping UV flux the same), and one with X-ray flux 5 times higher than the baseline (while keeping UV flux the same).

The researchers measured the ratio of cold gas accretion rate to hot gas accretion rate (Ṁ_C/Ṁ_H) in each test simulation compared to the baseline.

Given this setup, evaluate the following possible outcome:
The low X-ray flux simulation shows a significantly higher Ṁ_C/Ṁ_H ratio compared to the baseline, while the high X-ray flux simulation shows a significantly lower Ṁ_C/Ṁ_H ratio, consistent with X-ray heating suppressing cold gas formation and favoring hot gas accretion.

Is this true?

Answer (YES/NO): YES